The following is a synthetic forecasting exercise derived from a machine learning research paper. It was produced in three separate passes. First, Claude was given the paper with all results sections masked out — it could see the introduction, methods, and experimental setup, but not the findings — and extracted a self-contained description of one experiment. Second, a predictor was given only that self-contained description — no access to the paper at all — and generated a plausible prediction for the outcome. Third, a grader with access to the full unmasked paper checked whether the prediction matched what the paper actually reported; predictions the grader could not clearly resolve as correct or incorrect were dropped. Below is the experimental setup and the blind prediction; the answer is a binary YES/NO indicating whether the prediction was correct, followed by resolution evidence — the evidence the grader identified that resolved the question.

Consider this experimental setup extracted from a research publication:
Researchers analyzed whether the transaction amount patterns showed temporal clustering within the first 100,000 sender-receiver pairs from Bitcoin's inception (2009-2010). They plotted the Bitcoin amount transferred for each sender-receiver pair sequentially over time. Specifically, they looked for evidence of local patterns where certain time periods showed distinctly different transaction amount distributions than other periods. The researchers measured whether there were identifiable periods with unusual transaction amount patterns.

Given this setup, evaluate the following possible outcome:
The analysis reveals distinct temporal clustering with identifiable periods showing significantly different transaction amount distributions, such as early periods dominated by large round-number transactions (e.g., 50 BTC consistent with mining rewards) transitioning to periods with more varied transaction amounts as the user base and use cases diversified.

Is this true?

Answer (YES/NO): NO